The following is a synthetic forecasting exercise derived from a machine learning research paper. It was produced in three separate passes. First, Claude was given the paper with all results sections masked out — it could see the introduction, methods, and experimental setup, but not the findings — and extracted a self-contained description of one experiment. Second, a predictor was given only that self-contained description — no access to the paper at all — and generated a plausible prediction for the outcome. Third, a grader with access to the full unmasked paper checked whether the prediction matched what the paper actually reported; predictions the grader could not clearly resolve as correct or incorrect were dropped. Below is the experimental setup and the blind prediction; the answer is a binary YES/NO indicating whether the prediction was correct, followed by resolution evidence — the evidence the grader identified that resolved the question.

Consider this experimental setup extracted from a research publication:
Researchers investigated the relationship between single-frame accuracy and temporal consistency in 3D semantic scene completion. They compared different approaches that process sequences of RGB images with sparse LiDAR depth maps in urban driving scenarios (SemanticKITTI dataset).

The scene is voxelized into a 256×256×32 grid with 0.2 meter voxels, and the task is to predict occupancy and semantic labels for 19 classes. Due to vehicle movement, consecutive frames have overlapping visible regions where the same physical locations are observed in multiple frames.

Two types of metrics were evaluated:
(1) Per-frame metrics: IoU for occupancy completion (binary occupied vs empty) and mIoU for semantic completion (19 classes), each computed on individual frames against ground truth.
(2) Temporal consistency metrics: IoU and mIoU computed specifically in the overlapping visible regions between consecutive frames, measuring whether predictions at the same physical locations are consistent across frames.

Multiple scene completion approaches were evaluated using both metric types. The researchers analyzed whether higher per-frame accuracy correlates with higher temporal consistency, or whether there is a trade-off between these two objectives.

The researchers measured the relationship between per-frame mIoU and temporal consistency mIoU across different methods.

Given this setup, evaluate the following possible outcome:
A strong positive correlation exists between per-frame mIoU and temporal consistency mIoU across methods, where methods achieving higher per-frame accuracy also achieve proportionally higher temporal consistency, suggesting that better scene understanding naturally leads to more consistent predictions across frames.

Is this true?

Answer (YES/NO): NO